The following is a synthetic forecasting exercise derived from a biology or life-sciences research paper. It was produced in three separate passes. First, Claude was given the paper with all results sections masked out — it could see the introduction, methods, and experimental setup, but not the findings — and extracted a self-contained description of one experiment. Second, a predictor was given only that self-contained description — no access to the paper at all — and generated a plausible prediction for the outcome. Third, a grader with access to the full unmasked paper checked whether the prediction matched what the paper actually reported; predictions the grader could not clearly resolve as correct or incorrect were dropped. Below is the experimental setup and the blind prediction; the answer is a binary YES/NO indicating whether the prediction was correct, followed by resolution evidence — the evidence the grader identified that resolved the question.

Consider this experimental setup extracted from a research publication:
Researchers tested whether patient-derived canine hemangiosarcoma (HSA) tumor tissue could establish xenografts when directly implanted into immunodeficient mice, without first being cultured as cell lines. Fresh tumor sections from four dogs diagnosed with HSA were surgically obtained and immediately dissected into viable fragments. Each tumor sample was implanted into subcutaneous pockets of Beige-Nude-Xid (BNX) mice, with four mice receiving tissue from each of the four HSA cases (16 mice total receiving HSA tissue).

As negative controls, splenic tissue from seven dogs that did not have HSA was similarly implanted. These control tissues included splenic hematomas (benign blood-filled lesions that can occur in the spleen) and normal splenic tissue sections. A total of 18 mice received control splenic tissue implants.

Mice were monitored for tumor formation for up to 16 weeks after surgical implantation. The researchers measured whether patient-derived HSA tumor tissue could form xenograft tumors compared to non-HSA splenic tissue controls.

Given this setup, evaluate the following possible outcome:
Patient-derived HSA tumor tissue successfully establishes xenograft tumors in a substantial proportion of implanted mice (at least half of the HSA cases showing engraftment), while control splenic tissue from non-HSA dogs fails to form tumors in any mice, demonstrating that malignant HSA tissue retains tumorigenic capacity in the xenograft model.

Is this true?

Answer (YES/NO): NO